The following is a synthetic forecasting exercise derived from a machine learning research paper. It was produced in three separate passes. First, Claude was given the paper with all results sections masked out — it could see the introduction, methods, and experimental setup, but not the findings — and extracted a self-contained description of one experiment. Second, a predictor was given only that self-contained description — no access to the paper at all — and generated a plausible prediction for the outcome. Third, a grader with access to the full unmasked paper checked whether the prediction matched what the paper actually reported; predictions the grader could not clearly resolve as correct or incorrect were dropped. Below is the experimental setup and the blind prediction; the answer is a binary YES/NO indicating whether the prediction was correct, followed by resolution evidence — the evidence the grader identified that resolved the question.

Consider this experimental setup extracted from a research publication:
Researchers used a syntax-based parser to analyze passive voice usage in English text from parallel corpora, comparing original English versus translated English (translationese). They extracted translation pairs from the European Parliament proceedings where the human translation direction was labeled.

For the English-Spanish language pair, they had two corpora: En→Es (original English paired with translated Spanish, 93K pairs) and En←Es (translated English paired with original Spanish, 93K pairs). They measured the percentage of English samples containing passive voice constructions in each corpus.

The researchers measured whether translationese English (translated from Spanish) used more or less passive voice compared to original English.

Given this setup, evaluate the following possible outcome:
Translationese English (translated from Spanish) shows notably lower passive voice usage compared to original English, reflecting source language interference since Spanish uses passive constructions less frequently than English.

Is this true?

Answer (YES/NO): NO